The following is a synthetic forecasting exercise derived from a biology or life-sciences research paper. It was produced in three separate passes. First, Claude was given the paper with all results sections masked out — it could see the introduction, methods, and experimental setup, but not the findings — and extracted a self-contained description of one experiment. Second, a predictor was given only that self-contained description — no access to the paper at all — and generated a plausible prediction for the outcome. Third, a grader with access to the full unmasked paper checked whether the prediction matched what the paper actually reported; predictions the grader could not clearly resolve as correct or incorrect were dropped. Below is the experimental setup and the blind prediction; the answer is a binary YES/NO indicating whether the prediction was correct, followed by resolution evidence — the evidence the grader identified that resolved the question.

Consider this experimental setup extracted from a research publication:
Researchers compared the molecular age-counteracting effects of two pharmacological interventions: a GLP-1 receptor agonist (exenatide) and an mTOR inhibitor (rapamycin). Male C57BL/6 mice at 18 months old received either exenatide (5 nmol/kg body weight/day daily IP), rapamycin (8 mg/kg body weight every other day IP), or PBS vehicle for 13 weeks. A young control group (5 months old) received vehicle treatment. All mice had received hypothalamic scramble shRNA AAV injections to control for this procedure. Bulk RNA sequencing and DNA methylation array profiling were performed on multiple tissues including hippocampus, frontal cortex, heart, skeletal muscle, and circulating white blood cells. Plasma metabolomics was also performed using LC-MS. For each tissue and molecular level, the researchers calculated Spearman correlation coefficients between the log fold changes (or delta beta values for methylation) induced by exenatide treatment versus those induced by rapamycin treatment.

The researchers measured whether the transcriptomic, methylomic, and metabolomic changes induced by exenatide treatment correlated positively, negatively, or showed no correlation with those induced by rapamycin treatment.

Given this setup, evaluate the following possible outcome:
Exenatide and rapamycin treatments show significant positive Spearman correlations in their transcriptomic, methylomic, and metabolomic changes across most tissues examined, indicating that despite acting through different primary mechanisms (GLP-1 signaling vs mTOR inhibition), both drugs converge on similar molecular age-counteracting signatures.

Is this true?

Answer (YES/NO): YES